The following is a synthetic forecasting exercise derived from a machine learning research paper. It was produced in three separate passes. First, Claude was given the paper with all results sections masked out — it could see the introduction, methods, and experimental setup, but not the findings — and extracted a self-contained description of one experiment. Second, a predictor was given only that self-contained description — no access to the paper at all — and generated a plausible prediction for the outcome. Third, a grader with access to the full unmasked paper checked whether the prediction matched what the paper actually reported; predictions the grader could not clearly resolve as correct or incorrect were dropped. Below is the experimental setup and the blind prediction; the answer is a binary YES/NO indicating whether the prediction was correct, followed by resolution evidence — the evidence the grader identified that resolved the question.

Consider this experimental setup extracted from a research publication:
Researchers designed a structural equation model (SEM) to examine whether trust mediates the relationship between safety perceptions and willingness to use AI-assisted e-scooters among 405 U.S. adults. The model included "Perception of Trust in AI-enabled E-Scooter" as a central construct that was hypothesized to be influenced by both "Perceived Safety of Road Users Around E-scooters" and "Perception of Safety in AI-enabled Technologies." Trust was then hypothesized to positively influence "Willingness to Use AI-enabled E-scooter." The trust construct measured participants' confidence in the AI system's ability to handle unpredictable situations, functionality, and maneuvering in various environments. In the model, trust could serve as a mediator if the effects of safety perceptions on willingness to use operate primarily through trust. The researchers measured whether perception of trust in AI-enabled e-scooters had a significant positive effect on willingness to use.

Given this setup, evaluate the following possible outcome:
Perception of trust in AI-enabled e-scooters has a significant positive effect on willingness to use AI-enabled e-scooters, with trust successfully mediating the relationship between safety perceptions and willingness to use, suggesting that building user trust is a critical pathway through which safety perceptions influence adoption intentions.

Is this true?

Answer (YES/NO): NO